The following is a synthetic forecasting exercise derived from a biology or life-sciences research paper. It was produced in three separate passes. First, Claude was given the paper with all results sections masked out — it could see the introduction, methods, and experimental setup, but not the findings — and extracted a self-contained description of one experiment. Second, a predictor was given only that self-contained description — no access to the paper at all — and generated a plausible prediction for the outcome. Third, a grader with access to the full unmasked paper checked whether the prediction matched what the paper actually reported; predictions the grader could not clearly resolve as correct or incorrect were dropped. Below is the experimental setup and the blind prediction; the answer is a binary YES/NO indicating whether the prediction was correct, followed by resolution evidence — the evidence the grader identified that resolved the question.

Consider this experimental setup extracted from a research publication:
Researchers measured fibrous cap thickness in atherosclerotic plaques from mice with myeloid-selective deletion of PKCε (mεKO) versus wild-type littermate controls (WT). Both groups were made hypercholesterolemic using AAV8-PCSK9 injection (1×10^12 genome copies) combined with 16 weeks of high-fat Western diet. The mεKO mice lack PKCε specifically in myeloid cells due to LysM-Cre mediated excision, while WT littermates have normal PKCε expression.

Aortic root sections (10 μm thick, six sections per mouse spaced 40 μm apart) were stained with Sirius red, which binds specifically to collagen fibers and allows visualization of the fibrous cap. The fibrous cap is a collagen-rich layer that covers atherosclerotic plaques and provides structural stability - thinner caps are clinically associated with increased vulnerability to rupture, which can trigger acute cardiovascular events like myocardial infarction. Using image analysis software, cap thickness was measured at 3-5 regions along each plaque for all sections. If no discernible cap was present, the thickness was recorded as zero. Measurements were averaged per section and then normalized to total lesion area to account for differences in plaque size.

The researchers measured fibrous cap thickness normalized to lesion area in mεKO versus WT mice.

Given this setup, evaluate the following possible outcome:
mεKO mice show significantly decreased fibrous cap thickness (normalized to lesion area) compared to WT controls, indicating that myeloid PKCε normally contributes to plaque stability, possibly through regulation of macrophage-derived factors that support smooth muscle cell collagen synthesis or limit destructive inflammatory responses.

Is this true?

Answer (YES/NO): YES